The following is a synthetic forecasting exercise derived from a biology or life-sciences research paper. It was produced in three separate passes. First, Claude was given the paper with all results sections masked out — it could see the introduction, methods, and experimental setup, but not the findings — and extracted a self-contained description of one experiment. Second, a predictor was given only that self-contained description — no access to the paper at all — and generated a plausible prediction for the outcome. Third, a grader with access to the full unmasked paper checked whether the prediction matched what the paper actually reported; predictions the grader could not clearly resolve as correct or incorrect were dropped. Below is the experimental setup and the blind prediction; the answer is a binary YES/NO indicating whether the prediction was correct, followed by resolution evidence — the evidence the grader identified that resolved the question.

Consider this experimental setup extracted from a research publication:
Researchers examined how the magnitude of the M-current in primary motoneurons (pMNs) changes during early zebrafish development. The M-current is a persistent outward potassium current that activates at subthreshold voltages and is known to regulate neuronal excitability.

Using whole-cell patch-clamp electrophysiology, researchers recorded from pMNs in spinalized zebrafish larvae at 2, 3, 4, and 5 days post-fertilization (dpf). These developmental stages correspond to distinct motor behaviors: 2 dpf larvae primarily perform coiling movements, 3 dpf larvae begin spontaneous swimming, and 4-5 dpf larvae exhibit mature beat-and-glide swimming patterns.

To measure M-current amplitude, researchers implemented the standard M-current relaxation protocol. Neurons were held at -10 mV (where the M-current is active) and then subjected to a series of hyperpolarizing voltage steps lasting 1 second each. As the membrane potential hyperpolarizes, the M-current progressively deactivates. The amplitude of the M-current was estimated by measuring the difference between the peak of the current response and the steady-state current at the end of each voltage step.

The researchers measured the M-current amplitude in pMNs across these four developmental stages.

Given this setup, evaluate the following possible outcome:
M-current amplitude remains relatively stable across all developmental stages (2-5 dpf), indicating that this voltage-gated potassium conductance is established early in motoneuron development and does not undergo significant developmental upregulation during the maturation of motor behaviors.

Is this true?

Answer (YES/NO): NO